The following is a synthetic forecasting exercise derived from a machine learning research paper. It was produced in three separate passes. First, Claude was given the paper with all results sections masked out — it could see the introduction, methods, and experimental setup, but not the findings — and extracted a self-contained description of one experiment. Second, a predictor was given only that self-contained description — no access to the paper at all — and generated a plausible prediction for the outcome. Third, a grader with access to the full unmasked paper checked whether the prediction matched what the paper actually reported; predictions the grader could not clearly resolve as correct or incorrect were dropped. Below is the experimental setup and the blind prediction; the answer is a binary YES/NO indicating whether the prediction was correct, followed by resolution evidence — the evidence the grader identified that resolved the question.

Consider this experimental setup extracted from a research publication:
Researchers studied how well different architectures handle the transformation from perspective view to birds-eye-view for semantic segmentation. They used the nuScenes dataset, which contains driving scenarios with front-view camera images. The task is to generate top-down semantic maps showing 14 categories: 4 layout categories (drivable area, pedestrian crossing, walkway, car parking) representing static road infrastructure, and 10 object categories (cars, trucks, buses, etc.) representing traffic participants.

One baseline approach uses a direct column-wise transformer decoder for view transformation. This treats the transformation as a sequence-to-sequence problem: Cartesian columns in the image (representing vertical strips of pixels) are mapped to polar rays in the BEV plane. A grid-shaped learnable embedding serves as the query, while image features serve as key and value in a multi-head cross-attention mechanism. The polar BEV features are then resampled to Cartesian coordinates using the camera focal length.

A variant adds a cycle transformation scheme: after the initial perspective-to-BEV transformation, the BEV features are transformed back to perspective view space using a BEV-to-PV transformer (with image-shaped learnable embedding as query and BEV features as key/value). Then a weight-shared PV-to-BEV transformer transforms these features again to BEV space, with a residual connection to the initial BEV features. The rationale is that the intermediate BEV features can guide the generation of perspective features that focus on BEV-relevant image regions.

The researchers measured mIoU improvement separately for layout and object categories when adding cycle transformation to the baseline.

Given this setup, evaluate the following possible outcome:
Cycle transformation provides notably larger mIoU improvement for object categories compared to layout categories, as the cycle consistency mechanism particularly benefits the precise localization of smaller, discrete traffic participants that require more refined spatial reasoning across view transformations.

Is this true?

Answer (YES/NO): NO